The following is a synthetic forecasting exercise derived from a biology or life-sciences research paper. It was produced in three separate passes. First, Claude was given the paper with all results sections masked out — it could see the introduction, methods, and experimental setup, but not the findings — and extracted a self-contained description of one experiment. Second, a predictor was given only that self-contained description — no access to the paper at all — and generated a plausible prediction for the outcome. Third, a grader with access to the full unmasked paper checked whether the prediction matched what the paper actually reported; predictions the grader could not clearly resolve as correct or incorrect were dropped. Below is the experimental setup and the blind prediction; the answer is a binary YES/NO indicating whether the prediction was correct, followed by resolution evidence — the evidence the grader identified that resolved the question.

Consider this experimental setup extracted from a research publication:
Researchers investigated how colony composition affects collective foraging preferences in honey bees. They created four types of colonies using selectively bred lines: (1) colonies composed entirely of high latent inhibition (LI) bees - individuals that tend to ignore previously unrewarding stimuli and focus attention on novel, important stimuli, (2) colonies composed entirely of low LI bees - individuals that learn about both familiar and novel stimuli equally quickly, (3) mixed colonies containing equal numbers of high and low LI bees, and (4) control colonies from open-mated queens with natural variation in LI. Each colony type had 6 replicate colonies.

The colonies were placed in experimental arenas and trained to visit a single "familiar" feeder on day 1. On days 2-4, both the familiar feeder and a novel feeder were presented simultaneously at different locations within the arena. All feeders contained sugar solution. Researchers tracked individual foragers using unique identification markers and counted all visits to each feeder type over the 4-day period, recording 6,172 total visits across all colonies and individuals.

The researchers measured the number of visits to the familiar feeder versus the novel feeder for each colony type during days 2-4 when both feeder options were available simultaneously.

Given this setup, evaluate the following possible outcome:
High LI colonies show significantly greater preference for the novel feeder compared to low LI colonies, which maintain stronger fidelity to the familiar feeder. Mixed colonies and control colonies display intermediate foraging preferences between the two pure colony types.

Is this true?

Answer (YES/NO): NO